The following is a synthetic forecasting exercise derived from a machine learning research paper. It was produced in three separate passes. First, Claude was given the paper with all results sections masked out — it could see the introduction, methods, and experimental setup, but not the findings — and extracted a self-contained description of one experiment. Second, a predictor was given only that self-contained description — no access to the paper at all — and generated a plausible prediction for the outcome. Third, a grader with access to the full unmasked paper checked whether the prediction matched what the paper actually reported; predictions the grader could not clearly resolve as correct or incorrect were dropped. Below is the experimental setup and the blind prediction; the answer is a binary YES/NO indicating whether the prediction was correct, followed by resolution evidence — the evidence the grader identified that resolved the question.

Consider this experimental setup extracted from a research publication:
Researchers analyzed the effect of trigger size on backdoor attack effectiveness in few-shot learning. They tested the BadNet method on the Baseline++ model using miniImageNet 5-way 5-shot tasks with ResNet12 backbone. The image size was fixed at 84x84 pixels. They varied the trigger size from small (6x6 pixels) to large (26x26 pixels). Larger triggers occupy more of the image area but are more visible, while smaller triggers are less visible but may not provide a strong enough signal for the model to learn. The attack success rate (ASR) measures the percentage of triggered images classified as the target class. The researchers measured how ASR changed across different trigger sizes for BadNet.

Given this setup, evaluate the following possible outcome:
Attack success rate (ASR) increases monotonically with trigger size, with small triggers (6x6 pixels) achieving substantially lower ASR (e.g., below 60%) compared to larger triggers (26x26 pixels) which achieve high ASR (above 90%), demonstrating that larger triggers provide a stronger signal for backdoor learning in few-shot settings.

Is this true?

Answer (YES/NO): NO